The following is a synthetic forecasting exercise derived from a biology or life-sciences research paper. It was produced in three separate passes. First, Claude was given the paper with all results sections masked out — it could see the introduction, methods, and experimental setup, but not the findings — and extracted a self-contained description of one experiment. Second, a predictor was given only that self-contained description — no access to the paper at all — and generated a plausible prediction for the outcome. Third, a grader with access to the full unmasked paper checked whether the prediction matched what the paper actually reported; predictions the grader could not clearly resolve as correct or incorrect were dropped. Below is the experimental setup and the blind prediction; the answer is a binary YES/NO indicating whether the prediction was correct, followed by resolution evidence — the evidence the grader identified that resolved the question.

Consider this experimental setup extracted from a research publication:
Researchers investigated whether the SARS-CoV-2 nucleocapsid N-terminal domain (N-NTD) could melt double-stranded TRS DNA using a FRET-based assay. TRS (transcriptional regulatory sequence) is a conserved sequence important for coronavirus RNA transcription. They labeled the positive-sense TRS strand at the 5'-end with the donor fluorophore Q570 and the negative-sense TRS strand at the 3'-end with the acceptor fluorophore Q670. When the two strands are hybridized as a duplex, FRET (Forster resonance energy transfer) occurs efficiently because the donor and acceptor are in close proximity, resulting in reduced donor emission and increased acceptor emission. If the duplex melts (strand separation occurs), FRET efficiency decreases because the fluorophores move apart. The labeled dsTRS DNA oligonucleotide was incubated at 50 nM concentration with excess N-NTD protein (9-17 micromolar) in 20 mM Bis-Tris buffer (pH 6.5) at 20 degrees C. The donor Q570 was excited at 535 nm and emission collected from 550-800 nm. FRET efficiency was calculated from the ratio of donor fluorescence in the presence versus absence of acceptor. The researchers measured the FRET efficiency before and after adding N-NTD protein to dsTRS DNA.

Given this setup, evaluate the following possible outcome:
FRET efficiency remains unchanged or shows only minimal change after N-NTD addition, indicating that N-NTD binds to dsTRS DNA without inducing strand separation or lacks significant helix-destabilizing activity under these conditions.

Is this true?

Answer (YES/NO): NO